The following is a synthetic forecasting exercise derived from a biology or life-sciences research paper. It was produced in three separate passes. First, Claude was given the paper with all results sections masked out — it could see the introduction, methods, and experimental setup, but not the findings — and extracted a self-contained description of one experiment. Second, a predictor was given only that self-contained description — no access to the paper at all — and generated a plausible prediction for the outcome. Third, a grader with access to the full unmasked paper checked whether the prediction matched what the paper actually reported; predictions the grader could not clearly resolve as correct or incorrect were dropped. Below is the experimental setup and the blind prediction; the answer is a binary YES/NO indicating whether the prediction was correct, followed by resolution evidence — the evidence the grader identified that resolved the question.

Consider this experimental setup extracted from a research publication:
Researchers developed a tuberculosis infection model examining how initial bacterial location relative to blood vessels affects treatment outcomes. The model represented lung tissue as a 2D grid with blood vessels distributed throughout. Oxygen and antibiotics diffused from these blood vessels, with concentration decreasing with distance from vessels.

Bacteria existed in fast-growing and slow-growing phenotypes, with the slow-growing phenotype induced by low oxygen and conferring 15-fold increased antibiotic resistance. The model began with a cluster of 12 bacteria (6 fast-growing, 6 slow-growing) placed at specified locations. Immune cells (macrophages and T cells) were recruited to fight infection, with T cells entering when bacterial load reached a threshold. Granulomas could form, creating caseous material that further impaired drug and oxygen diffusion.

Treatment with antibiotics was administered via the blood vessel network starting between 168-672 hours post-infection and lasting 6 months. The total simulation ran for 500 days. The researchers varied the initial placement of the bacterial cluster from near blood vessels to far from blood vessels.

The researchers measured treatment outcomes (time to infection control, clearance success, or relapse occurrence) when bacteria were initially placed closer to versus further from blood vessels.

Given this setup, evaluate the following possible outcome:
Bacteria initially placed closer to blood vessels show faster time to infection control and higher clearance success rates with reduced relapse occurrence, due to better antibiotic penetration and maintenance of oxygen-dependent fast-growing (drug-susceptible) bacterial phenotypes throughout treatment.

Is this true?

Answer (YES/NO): NO